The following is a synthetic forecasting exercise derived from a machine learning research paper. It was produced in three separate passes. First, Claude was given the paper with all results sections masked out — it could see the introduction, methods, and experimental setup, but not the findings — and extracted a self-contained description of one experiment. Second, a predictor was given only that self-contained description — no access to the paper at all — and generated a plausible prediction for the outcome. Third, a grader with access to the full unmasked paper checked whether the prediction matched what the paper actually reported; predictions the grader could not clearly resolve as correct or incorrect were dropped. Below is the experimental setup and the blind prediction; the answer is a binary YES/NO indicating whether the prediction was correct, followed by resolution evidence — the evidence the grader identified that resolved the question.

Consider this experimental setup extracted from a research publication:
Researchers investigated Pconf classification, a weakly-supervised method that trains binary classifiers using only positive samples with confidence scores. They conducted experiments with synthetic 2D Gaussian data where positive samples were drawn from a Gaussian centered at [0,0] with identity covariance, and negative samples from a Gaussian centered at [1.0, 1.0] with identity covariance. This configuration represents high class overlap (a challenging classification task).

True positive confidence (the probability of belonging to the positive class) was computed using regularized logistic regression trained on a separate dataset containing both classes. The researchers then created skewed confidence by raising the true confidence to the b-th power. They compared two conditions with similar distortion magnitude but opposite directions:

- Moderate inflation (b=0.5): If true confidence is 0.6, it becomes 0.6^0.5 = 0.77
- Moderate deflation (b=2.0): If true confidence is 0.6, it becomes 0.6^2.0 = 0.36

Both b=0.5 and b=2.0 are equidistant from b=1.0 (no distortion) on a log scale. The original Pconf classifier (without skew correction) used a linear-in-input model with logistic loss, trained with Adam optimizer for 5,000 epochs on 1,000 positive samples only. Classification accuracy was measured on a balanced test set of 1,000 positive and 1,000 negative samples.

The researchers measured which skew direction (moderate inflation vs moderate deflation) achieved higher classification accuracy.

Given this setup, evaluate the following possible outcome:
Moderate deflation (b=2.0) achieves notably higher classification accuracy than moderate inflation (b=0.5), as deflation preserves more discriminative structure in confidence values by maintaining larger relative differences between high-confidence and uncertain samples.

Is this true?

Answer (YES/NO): NO